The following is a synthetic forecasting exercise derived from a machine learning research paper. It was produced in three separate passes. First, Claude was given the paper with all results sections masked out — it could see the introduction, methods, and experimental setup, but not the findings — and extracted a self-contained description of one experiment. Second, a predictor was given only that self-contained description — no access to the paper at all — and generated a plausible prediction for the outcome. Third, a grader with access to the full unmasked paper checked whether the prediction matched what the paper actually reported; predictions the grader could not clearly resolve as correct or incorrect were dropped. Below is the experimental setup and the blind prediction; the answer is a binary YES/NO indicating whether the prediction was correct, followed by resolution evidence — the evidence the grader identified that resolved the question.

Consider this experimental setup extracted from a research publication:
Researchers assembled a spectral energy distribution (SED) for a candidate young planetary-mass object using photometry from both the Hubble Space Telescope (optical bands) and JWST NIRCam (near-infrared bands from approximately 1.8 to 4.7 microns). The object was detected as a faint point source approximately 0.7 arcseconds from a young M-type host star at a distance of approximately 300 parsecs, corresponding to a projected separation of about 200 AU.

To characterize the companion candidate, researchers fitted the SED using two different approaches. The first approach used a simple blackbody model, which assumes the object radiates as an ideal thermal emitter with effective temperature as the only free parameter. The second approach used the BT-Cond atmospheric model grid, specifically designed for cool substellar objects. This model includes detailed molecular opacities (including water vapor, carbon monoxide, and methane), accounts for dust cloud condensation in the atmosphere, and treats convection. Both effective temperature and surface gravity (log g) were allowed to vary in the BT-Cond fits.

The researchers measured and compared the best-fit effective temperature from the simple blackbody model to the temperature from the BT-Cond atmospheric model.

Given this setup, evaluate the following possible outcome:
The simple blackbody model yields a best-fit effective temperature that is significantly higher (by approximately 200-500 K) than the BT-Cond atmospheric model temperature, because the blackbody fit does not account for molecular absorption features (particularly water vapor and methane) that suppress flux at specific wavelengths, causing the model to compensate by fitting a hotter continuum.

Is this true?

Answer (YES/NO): NO